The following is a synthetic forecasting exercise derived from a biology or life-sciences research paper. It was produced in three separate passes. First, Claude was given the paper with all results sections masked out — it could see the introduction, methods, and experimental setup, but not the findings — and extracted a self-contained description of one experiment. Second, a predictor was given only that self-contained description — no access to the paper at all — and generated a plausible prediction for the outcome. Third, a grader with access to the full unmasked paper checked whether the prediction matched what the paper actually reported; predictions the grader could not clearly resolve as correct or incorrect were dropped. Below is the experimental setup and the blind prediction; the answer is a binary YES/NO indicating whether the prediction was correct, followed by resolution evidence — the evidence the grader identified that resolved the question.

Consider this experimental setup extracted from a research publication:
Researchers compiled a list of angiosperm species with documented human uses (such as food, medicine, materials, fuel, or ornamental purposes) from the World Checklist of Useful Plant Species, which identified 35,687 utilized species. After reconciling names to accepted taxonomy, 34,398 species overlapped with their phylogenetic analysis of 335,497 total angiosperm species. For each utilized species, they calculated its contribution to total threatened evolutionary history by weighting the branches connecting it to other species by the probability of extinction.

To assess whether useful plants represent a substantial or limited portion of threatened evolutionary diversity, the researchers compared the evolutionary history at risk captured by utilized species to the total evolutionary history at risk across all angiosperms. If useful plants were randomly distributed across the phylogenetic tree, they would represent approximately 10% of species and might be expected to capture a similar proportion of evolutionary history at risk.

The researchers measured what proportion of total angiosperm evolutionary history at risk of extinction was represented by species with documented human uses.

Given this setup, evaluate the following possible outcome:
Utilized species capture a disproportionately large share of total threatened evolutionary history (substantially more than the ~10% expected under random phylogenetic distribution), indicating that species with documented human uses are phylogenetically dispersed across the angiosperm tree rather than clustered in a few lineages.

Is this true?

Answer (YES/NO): NO